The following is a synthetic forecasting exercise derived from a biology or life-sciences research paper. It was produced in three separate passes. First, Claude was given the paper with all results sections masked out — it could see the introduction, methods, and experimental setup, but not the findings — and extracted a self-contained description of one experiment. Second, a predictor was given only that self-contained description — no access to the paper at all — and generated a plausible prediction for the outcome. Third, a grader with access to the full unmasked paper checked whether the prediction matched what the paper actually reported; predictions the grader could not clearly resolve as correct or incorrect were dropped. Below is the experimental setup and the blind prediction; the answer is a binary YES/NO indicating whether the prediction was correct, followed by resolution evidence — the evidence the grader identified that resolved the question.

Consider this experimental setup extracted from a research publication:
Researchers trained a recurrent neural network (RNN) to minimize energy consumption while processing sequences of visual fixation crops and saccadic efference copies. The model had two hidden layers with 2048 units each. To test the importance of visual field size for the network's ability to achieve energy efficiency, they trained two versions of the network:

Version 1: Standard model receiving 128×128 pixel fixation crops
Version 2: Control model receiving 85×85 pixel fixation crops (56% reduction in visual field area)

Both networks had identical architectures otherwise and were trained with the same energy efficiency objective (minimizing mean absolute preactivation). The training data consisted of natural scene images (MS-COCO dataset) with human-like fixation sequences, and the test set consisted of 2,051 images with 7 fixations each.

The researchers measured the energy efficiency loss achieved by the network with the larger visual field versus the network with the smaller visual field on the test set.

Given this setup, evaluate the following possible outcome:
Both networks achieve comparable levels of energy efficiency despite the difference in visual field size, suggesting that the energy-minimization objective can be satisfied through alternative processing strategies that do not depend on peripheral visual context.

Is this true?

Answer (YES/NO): NO